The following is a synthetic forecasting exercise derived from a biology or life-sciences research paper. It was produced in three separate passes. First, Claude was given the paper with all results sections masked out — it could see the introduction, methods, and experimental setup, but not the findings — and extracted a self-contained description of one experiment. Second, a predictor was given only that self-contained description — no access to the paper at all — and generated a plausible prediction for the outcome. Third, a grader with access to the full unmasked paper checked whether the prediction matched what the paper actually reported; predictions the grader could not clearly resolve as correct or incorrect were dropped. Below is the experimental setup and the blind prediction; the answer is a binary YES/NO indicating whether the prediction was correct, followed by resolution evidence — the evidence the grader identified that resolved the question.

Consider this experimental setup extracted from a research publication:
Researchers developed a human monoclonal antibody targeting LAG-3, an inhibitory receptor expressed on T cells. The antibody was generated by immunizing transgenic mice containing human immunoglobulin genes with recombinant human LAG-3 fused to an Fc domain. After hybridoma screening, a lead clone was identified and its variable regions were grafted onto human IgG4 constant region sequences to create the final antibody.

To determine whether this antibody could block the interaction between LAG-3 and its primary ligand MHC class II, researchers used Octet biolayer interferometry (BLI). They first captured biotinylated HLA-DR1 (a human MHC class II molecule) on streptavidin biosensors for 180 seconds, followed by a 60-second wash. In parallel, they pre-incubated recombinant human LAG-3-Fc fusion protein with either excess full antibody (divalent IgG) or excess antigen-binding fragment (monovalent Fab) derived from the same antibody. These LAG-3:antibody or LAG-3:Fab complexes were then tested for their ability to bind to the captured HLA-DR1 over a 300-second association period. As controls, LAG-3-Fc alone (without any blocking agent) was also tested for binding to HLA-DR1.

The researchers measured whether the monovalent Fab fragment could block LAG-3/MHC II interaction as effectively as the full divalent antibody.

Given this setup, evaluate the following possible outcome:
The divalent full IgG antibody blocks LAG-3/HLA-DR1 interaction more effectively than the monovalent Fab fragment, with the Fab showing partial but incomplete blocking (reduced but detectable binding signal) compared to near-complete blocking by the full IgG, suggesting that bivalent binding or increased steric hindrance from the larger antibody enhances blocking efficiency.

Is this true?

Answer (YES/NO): NO